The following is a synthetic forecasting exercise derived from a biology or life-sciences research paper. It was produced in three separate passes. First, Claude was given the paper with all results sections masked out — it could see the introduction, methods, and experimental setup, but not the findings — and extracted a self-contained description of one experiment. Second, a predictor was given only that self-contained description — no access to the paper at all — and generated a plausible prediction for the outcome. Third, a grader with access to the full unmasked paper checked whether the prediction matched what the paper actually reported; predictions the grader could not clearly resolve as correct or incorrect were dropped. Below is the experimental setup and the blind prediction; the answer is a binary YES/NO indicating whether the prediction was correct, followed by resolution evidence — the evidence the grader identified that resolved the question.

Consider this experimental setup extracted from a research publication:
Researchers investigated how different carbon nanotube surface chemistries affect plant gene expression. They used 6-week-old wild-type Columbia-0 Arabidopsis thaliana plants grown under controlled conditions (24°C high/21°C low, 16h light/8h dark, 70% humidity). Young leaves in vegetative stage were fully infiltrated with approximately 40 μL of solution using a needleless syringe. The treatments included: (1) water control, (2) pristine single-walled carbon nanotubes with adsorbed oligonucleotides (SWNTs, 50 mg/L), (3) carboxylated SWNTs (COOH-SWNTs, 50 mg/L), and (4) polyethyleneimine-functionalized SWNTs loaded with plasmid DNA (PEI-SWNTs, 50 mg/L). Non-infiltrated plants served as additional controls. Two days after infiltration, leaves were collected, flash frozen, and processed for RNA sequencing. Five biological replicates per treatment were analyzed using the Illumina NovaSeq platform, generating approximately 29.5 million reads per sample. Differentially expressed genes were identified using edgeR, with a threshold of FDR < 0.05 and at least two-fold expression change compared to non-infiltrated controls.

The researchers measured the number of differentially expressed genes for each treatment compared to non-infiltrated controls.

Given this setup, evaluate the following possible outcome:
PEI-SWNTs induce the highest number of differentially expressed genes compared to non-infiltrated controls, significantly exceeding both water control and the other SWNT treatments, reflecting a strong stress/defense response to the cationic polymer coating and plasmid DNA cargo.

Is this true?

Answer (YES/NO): NO